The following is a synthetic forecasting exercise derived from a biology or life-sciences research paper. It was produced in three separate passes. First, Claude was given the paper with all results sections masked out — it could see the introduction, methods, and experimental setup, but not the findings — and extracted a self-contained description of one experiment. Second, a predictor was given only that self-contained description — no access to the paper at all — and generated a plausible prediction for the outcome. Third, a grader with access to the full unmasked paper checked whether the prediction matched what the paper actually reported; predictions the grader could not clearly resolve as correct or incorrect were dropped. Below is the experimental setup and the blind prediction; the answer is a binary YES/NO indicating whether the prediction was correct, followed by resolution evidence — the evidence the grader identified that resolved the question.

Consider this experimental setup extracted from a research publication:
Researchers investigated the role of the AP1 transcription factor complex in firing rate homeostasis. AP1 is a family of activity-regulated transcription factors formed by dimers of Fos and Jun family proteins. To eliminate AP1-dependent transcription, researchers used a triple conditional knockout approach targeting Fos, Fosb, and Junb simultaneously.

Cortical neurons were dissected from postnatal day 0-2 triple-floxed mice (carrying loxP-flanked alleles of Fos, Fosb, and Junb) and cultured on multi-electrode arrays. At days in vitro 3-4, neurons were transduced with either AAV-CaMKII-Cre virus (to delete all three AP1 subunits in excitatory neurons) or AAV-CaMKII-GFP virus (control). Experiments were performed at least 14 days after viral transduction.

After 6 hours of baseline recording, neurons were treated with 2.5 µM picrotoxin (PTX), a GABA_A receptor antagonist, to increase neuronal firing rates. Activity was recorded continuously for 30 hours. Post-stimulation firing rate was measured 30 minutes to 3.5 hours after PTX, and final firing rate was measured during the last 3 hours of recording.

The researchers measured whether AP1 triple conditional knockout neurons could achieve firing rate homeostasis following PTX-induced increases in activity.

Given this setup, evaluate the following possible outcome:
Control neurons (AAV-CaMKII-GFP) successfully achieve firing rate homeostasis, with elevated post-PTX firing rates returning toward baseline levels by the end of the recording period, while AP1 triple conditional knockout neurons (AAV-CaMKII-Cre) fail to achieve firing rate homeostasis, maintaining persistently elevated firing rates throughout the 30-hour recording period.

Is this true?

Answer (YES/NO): NO